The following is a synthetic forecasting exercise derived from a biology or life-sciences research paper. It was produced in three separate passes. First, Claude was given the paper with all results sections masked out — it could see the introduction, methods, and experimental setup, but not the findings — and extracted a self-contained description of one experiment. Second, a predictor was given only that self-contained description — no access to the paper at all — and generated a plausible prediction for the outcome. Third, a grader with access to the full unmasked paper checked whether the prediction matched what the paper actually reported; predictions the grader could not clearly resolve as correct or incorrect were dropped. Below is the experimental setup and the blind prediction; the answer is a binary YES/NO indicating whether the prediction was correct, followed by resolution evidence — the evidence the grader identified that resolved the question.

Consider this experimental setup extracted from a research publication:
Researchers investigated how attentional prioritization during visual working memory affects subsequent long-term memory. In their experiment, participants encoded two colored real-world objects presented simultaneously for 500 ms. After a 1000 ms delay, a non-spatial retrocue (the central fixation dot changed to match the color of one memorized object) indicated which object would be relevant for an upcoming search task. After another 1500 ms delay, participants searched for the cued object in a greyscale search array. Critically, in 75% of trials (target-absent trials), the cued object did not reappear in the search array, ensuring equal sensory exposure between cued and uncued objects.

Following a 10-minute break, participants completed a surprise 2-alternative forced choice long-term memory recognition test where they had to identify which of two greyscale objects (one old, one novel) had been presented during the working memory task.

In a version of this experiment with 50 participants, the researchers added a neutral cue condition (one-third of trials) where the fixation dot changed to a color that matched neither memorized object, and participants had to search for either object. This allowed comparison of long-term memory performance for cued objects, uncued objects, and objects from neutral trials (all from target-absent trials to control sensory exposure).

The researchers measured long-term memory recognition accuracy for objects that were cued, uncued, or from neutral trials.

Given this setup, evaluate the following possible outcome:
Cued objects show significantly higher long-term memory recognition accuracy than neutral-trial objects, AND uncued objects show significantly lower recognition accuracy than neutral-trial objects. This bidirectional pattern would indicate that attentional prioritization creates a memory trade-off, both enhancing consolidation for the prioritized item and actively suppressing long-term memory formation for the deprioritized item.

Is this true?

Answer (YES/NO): NO